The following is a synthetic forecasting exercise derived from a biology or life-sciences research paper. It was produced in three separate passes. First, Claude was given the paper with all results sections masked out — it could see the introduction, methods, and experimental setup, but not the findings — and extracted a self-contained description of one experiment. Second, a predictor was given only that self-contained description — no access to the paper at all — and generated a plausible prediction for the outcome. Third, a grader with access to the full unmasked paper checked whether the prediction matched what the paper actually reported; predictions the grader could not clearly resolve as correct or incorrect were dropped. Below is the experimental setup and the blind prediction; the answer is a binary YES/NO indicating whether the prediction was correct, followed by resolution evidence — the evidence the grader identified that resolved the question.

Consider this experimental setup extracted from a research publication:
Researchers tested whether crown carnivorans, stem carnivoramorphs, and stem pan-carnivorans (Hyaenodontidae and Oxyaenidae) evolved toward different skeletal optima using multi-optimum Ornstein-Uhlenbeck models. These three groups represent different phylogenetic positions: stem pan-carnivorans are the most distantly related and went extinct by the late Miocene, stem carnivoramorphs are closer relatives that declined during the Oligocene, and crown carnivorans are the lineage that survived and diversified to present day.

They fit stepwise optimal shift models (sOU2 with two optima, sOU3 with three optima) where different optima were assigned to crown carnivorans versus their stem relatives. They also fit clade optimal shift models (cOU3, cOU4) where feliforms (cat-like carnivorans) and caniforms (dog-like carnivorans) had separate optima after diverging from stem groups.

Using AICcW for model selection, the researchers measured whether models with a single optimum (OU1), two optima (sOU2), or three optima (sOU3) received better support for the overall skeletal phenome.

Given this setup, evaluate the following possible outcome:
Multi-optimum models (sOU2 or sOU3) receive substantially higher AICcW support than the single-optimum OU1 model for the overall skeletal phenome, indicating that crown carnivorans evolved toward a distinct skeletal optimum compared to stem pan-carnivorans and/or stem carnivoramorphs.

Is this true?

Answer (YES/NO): NO